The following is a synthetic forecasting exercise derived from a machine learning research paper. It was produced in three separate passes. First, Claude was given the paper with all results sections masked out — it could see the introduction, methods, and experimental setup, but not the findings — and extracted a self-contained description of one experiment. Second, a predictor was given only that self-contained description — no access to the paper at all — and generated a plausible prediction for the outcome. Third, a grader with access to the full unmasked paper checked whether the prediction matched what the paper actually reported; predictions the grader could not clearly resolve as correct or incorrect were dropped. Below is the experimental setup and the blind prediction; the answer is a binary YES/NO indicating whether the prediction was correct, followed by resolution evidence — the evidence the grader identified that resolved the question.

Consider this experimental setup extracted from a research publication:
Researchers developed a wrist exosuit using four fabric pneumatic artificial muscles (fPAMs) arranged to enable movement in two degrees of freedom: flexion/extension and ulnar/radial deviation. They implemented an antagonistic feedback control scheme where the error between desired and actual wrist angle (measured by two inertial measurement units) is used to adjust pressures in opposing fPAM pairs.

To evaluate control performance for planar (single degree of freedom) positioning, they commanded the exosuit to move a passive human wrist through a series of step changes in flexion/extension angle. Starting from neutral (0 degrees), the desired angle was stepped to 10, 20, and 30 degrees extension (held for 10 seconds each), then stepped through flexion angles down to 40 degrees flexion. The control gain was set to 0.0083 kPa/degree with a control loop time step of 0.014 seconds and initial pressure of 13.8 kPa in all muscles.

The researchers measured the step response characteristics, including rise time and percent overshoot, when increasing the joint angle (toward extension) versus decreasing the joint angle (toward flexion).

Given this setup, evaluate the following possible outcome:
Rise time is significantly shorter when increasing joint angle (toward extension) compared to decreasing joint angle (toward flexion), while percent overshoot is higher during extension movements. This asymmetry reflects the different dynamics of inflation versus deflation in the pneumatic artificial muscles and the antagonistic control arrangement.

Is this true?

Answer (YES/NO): NO